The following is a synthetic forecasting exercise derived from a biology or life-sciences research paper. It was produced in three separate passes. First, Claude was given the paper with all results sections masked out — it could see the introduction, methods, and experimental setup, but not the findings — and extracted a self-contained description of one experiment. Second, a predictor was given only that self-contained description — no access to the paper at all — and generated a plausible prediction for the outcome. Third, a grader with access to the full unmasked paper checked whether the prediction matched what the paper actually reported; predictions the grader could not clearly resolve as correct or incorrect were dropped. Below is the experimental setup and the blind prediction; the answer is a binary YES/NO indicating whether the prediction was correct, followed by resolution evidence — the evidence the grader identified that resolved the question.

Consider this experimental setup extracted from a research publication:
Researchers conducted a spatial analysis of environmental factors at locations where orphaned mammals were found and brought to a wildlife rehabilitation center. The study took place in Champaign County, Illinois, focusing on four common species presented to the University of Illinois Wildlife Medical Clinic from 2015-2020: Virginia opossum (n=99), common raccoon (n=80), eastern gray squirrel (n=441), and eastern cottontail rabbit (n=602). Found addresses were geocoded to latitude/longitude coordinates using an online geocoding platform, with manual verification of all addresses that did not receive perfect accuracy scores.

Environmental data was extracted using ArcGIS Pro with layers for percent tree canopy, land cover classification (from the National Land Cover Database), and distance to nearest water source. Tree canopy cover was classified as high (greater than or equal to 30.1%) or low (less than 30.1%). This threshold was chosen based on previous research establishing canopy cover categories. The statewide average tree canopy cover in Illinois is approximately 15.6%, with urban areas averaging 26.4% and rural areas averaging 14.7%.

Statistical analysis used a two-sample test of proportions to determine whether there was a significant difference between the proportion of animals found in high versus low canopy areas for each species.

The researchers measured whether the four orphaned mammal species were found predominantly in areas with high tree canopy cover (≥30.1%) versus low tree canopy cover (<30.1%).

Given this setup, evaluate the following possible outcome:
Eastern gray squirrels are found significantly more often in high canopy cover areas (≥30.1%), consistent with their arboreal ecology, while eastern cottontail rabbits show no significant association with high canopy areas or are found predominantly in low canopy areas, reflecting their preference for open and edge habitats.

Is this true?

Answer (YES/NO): NO